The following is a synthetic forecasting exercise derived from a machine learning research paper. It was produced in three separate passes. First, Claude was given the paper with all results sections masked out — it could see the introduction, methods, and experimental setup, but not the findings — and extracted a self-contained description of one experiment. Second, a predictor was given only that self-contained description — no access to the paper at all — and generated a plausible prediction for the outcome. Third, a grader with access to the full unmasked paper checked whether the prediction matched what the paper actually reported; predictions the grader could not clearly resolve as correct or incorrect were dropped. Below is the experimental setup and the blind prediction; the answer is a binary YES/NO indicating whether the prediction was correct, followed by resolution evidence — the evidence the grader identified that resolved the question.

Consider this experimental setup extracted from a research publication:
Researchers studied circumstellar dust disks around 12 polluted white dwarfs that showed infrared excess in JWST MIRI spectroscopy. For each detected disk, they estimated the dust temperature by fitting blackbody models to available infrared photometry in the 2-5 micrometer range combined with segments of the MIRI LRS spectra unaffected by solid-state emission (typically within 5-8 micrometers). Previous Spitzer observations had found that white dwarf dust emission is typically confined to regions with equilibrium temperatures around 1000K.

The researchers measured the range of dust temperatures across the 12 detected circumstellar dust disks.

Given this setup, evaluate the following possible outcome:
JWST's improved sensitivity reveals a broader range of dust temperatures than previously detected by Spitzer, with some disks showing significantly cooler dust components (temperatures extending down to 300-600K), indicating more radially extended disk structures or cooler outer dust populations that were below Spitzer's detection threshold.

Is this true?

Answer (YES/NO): NO